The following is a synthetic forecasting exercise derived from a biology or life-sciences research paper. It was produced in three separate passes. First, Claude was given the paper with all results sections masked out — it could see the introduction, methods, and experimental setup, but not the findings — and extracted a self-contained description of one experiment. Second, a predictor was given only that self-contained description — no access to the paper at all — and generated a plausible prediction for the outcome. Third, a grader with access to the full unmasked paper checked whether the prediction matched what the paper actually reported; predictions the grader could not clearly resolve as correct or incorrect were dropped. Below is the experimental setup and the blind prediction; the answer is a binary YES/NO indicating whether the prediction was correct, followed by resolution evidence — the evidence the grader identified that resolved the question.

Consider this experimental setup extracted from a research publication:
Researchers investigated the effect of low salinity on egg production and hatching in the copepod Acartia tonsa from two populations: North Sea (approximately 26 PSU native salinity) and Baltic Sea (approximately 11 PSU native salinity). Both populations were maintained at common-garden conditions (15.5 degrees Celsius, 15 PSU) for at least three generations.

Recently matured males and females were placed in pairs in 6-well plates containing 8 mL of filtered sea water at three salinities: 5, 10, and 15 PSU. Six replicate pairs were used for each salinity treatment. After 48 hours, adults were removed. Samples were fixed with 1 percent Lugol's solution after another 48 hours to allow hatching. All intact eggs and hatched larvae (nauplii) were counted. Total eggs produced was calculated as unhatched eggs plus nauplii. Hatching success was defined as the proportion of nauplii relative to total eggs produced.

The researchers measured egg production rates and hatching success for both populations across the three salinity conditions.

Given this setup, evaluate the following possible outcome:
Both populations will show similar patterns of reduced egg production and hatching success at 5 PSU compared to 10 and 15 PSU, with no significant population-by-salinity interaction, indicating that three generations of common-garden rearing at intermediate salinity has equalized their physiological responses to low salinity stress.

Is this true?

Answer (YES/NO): NO